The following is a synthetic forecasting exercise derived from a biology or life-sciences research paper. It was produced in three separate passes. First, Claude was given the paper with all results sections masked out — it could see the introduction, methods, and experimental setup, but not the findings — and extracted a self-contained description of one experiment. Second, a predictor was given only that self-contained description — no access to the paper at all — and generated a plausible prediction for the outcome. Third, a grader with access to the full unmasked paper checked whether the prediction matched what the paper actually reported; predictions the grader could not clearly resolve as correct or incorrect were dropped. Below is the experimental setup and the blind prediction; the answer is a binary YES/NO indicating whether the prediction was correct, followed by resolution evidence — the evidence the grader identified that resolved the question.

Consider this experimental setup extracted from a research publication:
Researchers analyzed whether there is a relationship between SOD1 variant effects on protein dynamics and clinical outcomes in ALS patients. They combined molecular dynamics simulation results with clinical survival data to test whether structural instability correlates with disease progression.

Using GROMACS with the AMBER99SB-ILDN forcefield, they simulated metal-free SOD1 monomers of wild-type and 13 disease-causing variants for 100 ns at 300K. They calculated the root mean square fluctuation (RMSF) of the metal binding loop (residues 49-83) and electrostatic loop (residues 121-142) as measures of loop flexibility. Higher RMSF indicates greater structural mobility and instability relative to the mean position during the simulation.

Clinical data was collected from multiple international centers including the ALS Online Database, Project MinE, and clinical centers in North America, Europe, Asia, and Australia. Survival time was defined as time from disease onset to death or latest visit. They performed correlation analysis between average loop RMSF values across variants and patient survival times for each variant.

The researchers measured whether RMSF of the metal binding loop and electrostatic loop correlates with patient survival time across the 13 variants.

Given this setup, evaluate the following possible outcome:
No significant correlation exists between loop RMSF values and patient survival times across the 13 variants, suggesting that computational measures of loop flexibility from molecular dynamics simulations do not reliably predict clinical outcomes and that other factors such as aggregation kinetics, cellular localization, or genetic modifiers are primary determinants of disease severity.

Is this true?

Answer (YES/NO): NO